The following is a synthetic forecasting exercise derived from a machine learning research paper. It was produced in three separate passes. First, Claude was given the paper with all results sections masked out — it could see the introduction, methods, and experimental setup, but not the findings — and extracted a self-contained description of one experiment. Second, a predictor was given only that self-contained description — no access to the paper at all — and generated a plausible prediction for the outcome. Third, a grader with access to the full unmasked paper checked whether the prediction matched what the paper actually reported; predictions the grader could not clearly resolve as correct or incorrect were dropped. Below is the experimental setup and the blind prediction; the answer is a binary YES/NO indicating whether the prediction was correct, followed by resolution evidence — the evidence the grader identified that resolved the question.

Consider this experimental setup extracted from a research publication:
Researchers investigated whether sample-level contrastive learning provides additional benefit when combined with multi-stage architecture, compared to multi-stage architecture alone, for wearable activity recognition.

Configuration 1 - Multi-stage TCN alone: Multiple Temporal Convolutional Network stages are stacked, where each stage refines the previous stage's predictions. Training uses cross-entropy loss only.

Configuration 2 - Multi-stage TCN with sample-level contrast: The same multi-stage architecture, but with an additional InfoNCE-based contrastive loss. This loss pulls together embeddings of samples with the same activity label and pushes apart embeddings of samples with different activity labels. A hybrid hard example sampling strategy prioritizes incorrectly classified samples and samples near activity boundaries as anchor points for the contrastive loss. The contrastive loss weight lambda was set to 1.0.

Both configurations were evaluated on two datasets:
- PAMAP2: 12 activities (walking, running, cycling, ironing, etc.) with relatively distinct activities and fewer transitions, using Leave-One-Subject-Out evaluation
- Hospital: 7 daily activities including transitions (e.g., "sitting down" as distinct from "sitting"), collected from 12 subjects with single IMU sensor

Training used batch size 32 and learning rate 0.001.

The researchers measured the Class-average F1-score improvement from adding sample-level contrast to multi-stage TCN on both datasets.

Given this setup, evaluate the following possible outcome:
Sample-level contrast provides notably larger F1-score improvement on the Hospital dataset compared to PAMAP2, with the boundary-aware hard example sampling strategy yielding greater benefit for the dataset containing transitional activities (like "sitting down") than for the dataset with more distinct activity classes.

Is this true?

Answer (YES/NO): NO